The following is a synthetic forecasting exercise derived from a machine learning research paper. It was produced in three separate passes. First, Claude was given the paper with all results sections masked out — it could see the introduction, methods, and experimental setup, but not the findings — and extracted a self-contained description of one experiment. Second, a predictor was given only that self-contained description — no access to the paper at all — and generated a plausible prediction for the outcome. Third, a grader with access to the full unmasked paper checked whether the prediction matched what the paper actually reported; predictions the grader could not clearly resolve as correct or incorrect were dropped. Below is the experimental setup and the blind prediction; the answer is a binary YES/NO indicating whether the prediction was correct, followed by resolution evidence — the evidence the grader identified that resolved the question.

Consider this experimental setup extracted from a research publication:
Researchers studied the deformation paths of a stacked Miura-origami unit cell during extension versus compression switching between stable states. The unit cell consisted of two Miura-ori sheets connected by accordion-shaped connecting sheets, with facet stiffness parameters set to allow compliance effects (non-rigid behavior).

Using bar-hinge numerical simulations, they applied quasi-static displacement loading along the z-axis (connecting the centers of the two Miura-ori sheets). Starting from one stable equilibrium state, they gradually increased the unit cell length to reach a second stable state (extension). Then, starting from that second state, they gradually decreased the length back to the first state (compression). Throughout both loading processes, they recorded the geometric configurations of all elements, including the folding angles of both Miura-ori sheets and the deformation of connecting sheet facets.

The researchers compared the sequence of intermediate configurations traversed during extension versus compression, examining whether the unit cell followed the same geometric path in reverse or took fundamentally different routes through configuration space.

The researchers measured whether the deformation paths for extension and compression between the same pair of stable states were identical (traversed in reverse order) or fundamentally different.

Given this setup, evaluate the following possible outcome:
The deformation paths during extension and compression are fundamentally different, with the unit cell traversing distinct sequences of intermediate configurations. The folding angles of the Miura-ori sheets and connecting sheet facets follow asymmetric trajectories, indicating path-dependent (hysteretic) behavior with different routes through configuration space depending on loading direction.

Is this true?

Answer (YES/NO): YES